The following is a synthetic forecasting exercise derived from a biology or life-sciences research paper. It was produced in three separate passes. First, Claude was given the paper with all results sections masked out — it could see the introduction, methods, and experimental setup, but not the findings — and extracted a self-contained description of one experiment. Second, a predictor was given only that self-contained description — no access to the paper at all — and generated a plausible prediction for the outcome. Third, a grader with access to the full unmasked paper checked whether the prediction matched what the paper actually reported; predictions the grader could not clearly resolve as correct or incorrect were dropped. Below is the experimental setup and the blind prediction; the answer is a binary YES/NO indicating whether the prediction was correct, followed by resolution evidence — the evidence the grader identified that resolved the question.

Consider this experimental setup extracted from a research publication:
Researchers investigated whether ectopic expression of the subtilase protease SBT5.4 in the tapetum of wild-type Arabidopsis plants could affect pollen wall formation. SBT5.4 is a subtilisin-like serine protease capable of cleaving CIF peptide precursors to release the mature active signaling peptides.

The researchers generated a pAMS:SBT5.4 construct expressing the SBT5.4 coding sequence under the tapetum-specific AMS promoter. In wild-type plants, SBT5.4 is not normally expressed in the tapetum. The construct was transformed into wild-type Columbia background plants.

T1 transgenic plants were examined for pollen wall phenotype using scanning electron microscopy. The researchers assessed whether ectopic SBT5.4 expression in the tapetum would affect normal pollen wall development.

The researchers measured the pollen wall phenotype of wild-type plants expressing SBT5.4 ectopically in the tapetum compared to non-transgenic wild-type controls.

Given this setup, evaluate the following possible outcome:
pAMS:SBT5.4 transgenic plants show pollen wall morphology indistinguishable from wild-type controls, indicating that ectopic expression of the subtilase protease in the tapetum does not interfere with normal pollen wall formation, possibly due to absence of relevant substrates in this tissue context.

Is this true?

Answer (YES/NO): NO